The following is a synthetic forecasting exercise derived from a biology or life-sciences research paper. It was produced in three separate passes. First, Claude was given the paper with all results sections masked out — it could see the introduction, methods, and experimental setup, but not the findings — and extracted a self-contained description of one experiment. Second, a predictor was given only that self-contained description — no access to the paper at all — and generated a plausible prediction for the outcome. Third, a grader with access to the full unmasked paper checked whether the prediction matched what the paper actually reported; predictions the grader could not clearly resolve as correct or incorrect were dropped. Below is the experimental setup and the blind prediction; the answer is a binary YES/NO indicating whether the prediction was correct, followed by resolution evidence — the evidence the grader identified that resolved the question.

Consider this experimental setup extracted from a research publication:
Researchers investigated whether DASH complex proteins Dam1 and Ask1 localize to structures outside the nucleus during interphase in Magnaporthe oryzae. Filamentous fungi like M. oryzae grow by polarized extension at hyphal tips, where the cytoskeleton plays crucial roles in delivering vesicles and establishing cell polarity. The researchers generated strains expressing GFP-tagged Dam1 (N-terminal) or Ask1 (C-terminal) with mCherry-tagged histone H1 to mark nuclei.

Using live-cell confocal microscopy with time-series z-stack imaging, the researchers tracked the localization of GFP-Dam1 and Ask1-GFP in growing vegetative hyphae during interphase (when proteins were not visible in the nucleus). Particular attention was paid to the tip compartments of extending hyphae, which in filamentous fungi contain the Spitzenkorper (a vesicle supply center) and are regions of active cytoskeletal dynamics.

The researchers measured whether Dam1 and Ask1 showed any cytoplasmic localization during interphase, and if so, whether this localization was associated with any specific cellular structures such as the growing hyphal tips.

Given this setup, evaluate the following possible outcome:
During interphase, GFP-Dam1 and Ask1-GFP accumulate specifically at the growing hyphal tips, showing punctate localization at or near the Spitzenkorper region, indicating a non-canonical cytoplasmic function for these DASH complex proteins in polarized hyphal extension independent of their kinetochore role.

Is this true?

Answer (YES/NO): YES